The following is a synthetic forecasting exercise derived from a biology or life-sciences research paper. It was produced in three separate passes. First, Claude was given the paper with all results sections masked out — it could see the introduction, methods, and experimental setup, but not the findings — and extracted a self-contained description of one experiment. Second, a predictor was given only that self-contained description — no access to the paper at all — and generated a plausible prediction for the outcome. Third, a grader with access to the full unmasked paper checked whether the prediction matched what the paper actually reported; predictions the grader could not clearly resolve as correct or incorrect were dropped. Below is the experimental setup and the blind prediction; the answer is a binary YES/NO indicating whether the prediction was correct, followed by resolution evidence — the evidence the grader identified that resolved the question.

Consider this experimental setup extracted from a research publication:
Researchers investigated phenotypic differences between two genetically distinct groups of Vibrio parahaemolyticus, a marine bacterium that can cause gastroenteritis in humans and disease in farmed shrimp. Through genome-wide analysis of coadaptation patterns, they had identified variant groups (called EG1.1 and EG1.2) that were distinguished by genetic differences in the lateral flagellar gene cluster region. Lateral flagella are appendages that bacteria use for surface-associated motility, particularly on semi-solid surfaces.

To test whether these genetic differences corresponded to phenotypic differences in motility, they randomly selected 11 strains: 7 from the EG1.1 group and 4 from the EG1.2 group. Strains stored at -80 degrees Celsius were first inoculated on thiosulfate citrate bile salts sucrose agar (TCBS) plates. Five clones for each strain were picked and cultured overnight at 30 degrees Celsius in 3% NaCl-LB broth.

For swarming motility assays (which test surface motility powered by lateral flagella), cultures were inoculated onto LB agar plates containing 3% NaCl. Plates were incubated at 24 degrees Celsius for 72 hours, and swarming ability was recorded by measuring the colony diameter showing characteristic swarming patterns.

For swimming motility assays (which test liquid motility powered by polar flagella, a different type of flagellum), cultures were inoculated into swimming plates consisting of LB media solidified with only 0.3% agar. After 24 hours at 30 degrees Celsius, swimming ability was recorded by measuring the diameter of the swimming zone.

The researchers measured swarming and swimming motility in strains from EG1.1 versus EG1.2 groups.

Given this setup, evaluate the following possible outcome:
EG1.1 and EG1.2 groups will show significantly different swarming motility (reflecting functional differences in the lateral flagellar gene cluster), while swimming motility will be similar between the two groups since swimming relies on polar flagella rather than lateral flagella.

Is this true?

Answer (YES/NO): NO